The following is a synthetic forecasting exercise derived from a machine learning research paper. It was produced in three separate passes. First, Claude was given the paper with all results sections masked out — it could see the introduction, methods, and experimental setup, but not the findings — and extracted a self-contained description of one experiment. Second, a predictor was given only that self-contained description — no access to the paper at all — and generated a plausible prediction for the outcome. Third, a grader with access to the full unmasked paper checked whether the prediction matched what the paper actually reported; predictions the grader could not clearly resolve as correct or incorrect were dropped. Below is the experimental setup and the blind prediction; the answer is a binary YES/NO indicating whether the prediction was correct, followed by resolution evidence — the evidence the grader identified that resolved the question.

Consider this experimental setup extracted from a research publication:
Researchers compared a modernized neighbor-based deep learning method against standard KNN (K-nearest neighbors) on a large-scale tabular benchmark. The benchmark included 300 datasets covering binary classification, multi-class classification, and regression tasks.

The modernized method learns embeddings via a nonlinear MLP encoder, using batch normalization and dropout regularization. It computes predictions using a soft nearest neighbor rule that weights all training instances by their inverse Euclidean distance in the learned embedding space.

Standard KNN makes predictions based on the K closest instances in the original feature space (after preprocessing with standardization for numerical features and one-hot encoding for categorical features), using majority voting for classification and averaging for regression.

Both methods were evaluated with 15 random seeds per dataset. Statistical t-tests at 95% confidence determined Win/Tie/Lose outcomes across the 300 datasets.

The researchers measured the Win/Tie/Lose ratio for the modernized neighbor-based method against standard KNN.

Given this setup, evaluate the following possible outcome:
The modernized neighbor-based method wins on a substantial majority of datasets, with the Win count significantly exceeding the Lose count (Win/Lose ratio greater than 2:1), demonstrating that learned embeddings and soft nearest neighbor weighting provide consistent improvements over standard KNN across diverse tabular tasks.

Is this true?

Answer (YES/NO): YES